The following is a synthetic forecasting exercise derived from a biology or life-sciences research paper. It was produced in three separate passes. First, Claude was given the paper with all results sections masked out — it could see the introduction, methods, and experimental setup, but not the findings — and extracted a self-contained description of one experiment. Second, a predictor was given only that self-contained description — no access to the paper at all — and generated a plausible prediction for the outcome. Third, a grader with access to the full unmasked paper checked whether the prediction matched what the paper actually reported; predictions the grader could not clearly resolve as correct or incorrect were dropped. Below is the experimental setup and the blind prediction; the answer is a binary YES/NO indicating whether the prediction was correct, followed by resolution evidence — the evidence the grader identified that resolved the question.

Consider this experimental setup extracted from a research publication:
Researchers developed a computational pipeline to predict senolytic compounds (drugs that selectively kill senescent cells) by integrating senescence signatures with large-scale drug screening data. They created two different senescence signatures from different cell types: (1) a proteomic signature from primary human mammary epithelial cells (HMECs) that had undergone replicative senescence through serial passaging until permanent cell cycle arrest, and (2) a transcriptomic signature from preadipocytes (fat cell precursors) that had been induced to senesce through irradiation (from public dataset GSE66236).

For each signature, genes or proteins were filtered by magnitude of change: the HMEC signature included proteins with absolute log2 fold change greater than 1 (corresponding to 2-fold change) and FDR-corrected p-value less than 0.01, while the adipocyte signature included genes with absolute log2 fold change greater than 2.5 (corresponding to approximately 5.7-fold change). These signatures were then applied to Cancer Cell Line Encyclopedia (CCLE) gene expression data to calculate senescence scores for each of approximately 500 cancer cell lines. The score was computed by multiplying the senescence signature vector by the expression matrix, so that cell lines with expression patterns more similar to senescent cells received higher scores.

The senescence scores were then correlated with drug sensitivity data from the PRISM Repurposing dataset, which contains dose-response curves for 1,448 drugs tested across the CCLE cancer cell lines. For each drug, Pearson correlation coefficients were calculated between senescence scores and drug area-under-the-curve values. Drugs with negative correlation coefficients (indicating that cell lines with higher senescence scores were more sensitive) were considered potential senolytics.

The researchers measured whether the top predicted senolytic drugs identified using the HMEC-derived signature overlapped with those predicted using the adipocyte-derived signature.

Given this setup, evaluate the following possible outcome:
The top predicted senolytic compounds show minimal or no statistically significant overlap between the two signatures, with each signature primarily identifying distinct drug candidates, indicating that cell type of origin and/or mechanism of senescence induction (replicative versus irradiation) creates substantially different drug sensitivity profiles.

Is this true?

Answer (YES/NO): NO